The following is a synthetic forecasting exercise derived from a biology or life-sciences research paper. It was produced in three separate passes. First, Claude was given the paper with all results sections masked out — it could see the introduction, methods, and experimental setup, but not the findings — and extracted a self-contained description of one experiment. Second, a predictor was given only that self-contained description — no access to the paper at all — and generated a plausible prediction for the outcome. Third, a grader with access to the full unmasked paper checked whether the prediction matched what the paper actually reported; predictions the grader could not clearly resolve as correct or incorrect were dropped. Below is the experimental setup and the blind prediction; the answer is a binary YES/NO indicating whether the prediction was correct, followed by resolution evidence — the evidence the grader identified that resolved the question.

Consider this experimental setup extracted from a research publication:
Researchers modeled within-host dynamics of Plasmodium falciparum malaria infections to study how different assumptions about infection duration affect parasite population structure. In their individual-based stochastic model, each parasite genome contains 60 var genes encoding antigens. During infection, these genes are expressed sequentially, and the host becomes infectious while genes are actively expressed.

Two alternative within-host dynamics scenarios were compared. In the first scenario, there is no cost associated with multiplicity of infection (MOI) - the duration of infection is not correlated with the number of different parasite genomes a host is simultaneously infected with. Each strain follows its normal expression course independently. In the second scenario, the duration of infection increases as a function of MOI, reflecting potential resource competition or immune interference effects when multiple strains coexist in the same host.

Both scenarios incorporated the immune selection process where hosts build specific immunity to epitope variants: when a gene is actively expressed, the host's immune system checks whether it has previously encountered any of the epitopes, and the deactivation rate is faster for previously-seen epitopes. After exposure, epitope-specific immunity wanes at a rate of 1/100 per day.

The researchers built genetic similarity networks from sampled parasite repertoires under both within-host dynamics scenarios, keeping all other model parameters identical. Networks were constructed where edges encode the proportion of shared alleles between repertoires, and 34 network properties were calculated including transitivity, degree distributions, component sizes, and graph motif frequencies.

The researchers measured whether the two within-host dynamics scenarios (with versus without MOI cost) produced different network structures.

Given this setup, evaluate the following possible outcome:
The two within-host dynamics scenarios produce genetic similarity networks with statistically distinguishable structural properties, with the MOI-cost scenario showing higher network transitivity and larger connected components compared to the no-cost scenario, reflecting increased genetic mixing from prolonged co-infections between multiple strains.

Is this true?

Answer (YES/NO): NO